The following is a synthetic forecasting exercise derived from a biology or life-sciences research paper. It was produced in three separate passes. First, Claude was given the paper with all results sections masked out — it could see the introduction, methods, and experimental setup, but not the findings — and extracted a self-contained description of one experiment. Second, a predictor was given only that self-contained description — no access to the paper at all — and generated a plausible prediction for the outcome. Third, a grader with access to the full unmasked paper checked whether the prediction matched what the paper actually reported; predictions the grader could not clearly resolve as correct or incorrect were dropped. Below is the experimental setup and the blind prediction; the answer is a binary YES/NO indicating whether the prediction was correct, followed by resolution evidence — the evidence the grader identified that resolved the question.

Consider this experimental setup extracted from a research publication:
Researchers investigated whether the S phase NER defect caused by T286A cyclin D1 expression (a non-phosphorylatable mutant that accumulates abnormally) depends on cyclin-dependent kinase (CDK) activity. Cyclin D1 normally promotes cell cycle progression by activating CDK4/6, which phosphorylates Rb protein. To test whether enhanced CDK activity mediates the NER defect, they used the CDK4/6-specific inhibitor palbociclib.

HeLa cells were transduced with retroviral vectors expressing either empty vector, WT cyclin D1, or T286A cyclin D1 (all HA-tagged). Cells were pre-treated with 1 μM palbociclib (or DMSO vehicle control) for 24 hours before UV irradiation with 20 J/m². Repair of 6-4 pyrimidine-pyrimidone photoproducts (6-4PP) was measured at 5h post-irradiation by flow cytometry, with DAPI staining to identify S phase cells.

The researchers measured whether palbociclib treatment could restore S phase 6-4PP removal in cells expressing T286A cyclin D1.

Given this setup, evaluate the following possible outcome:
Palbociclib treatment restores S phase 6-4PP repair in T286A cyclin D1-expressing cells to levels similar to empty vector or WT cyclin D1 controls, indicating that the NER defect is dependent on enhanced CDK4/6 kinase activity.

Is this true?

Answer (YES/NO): NO